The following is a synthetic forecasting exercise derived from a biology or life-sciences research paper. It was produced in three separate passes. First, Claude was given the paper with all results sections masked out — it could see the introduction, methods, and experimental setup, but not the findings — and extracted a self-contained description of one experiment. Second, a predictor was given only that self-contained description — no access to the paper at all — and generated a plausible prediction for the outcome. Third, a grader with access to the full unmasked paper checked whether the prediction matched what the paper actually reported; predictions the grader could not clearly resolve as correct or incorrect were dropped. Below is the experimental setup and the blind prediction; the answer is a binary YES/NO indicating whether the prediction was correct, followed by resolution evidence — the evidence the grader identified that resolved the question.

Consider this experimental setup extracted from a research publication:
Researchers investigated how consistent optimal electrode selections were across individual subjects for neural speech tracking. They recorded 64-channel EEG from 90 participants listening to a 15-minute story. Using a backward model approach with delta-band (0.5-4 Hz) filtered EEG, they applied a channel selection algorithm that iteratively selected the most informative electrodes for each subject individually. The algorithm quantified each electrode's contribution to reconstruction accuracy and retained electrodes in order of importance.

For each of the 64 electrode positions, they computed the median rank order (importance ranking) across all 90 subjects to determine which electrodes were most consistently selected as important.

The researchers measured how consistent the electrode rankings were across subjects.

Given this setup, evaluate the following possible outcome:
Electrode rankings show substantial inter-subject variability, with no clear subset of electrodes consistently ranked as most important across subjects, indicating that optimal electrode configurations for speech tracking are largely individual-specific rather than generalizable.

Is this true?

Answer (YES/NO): YES